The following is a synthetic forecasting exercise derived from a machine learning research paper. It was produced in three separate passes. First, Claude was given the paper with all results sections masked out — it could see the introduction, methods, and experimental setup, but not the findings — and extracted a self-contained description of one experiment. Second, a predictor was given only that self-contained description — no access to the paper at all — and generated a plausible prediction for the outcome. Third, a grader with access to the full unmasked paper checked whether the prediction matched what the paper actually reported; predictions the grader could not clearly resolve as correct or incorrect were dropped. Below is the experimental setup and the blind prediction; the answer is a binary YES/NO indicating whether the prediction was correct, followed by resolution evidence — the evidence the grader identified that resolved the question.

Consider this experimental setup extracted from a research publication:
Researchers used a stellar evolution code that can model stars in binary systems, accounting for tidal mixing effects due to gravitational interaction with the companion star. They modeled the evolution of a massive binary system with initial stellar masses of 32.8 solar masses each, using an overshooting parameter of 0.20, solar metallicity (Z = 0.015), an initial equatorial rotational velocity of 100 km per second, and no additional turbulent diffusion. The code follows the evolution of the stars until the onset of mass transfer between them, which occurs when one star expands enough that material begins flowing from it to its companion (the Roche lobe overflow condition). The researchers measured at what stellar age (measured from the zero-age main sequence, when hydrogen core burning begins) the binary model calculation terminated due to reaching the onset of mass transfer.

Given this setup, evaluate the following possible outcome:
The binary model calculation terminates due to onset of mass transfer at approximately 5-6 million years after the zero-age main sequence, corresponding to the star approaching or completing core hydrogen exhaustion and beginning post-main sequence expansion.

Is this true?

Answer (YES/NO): YES